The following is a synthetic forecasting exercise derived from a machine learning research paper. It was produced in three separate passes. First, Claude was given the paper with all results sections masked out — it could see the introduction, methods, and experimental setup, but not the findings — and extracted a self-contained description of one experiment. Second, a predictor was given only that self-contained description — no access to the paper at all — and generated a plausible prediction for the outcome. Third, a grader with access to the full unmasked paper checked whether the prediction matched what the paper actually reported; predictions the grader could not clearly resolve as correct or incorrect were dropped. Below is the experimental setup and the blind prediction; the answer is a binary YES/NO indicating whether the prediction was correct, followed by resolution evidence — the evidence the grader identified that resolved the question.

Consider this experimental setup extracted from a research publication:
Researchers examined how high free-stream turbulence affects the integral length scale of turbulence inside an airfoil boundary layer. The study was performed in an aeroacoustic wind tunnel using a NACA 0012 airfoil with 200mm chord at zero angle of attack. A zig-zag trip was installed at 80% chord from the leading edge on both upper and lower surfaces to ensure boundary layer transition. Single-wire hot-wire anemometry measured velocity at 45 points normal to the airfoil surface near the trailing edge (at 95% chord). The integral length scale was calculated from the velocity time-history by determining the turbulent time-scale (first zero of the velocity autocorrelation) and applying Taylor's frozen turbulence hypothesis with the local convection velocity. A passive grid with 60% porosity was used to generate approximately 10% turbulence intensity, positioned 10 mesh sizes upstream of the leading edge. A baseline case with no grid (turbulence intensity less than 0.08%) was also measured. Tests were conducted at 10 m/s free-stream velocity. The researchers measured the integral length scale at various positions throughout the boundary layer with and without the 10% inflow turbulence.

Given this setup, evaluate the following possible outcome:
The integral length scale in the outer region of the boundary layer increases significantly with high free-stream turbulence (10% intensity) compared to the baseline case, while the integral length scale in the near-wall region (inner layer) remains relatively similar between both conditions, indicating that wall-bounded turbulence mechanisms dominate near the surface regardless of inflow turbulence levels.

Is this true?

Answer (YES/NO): NO